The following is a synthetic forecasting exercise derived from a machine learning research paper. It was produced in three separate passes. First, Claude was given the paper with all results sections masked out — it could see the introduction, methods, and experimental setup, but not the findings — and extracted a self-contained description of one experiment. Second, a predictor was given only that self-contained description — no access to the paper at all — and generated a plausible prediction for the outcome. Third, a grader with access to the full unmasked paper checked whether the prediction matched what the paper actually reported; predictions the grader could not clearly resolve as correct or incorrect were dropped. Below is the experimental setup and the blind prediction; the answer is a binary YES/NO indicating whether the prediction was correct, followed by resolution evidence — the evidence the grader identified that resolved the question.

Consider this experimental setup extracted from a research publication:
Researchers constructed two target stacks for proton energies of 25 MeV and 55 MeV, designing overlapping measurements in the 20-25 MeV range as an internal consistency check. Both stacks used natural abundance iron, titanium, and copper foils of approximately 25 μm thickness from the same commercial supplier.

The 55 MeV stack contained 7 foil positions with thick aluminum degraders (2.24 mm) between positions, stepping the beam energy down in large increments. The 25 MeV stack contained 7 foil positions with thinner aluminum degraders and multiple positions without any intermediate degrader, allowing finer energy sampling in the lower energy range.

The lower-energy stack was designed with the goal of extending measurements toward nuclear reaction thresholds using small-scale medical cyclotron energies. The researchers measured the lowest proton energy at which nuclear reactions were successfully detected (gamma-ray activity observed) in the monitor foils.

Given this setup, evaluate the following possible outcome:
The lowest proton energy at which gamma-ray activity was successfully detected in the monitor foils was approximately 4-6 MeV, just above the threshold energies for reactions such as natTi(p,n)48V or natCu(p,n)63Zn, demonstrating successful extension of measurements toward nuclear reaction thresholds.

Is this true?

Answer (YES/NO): YES